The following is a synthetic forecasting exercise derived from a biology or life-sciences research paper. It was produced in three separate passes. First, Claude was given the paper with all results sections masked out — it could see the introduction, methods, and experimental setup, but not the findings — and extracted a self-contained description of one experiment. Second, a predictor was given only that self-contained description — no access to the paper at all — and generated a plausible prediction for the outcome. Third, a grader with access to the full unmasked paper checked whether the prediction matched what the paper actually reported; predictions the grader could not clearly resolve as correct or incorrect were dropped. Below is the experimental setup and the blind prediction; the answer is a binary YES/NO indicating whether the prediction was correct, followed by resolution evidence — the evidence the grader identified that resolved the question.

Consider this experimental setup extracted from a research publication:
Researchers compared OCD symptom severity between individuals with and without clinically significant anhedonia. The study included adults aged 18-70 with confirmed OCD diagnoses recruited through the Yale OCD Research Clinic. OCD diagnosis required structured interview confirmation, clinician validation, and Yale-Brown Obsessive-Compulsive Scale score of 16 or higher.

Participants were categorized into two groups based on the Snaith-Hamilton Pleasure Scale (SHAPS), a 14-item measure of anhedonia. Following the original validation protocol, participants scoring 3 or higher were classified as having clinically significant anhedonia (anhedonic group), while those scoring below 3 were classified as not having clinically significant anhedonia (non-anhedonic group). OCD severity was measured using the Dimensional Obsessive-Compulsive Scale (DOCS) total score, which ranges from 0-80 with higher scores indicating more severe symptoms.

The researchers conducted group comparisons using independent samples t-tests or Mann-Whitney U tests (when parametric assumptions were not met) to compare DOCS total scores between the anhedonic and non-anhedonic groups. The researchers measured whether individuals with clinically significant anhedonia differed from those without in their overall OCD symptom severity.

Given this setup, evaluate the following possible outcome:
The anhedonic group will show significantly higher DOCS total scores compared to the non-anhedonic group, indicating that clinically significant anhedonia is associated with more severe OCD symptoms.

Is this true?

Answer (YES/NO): YES